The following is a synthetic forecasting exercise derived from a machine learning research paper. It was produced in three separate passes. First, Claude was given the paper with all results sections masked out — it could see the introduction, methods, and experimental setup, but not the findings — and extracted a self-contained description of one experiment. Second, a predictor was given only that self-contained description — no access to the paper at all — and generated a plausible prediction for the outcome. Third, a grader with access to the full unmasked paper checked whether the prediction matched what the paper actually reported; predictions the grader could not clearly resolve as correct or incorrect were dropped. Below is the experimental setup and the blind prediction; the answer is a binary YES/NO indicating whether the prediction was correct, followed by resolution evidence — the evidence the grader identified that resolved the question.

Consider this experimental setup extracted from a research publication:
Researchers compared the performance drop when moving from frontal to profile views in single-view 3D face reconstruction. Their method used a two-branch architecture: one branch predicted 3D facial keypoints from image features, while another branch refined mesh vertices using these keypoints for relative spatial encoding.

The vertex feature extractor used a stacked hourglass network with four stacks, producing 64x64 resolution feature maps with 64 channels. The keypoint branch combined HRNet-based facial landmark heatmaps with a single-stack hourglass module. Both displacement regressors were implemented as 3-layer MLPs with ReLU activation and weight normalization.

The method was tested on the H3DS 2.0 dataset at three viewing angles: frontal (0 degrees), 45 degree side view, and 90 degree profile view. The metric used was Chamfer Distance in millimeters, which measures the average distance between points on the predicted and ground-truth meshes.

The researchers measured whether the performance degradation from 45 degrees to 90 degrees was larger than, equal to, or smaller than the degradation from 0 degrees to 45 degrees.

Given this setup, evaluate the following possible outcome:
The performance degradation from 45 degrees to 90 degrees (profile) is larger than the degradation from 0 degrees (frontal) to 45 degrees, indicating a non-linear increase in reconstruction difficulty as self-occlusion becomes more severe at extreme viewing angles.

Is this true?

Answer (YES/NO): NO